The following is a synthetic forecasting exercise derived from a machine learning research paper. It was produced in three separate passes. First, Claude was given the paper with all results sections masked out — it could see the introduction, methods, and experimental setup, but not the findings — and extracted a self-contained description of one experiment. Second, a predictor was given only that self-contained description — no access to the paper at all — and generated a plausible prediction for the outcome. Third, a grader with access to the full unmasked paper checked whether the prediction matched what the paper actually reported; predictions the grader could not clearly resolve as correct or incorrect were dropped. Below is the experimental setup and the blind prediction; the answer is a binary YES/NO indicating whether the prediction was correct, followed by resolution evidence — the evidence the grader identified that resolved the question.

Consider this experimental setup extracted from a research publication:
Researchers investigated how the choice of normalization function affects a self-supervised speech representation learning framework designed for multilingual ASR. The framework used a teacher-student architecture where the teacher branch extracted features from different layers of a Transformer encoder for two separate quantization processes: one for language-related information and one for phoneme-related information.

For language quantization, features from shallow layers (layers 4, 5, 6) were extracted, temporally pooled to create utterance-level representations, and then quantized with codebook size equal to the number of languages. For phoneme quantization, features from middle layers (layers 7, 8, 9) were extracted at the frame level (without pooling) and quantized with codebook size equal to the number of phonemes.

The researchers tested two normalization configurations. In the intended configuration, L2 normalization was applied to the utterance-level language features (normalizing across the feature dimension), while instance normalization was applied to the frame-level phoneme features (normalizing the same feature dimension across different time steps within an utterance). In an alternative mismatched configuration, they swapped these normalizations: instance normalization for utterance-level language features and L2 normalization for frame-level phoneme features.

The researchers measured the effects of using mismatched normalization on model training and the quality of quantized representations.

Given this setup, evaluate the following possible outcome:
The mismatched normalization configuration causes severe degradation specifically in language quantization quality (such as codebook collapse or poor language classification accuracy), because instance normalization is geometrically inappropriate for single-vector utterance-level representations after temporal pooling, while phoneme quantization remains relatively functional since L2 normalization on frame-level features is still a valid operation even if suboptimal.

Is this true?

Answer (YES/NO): NO